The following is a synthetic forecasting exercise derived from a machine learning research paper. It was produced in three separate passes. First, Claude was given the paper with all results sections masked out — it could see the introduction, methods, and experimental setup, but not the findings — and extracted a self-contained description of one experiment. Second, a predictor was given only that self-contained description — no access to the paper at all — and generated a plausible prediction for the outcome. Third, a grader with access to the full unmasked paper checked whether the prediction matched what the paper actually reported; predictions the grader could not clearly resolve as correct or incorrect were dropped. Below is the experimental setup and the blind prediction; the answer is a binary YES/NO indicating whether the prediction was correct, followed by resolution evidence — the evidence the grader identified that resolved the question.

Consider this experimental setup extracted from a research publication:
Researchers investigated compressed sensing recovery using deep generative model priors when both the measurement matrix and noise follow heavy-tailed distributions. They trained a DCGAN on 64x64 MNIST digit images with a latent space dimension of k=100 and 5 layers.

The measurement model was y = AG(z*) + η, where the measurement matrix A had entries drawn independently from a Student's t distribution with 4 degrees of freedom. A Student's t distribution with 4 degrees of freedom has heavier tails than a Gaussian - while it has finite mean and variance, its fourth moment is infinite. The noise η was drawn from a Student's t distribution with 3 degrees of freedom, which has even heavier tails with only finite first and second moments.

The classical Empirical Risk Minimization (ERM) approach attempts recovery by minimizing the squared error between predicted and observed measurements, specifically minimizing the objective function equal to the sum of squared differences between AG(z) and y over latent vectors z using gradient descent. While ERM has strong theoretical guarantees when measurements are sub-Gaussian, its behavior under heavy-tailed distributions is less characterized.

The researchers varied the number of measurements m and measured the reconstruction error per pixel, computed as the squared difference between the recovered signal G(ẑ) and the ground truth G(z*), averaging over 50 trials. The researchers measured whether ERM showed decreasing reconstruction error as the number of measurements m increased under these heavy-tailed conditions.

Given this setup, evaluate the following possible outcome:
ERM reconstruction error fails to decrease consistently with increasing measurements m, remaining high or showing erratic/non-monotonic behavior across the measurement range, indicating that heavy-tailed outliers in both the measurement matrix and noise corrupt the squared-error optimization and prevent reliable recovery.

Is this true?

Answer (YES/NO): NO